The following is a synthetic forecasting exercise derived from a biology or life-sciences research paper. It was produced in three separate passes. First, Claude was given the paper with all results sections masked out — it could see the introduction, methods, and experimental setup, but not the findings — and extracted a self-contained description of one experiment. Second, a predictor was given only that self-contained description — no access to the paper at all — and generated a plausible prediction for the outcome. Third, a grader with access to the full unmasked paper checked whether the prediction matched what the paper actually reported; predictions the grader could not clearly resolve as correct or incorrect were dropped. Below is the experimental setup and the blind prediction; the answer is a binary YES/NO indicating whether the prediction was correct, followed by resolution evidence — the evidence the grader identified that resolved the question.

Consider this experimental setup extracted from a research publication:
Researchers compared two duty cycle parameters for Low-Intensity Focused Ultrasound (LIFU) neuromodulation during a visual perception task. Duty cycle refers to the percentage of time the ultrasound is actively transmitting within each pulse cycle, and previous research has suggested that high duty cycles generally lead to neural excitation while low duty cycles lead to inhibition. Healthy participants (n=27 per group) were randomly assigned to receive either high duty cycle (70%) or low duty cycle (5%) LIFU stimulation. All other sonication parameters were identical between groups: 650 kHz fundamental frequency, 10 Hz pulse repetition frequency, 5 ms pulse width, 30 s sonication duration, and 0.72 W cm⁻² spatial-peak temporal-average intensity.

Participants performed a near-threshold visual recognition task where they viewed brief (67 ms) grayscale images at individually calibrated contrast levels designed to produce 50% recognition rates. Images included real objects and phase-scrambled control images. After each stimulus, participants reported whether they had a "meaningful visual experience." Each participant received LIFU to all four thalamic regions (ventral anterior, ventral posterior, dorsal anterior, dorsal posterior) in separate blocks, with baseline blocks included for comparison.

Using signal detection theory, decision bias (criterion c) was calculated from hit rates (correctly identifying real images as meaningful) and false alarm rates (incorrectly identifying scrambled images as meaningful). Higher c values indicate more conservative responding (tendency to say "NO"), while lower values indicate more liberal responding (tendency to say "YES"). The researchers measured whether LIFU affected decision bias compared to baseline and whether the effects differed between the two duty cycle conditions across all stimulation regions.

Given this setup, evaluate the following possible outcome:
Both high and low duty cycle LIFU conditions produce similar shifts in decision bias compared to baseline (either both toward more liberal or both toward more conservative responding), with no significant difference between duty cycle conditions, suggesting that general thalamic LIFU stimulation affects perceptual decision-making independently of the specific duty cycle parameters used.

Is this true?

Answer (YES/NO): NO